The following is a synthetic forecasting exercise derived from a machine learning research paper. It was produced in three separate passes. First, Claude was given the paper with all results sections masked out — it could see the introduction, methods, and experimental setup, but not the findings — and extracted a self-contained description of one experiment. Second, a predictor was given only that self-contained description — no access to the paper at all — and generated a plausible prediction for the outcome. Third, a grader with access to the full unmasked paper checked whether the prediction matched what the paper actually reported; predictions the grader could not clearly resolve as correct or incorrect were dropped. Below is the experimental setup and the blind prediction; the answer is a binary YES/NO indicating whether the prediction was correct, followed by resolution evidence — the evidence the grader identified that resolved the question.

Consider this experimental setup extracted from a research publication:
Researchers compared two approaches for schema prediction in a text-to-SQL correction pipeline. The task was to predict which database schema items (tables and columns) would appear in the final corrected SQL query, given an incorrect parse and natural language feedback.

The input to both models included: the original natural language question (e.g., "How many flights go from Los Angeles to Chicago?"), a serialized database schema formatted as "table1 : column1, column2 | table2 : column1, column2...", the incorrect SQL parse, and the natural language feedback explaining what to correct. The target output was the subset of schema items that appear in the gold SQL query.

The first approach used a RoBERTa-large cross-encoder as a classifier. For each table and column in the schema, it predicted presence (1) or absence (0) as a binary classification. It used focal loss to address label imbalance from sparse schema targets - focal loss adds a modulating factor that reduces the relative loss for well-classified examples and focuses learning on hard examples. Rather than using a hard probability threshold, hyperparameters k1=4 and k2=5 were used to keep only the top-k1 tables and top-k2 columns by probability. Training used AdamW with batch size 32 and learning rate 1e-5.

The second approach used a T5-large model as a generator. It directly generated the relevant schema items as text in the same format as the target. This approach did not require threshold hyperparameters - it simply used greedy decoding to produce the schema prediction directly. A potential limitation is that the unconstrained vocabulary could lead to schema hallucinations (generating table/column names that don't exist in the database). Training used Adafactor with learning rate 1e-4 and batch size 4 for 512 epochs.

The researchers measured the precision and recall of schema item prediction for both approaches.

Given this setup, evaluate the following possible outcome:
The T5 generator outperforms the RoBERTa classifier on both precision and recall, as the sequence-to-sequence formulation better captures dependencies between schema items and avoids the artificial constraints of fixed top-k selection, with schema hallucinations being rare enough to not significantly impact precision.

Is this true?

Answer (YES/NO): NO